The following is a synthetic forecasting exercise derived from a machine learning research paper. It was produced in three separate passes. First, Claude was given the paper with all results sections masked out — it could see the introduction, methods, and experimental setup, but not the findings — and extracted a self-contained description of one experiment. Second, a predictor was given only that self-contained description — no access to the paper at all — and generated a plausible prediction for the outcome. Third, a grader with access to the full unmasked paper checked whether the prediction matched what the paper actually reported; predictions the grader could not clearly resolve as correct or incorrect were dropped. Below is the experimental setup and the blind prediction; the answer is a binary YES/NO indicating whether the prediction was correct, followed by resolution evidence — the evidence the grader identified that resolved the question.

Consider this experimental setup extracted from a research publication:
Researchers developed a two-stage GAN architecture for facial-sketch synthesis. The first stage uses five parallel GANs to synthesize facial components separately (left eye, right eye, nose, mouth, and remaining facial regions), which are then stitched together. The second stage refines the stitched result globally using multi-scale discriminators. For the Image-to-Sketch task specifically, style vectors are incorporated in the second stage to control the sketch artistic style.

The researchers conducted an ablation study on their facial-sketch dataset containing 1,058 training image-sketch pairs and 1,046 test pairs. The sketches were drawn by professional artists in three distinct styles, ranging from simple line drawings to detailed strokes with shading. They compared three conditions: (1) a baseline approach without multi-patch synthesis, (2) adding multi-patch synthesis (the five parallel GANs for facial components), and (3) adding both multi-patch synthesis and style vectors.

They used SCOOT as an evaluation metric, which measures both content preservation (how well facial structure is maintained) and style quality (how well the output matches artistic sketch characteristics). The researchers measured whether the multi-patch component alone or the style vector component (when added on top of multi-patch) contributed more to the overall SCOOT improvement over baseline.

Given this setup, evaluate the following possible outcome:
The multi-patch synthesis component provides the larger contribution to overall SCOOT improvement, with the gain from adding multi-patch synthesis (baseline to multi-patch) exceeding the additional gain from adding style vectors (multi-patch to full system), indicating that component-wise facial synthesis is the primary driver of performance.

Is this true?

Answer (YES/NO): NO